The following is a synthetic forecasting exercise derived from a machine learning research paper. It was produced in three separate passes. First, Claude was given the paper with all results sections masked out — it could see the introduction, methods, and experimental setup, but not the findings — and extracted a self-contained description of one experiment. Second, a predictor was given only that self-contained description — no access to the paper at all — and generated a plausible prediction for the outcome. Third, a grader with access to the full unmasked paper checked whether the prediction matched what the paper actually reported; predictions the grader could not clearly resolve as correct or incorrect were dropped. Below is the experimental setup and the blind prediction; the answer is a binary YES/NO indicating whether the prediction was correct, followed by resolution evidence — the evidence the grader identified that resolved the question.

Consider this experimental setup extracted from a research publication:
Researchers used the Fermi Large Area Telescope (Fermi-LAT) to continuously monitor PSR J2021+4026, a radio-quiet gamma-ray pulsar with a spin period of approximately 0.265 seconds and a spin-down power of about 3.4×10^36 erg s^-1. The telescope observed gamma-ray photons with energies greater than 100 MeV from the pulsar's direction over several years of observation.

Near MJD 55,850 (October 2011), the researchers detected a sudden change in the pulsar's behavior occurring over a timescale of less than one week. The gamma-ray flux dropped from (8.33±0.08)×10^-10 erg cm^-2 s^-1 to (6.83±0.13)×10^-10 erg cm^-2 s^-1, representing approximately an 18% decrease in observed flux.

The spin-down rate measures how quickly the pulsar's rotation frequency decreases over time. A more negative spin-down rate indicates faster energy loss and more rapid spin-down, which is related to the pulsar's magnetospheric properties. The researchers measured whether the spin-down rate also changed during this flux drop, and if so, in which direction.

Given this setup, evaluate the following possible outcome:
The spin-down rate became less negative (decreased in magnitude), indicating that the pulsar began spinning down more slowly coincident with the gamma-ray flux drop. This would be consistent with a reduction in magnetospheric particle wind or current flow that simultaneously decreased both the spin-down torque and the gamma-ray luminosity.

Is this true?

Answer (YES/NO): NO